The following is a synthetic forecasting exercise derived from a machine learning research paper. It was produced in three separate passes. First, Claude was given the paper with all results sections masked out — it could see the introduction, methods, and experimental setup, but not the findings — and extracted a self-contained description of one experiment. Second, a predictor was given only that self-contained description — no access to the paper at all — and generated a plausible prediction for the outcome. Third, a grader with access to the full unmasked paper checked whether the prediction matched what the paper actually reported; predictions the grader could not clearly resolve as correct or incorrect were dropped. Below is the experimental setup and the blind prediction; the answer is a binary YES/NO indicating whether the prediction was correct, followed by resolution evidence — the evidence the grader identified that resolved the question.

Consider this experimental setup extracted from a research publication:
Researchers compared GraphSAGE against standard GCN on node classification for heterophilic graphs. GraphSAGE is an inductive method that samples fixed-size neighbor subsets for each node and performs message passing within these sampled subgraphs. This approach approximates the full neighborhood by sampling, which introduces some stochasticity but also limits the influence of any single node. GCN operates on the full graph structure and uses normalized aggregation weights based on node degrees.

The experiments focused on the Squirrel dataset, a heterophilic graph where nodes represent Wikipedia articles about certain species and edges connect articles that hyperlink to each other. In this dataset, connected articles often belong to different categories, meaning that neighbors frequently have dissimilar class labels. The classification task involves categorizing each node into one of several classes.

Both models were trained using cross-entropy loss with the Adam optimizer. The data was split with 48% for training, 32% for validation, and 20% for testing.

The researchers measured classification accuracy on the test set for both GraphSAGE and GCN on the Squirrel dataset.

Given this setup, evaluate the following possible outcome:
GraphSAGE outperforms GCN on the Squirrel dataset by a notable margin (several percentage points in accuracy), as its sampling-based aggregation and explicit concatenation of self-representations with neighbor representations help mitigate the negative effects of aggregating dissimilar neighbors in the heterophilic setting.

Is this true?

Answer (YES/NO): YES